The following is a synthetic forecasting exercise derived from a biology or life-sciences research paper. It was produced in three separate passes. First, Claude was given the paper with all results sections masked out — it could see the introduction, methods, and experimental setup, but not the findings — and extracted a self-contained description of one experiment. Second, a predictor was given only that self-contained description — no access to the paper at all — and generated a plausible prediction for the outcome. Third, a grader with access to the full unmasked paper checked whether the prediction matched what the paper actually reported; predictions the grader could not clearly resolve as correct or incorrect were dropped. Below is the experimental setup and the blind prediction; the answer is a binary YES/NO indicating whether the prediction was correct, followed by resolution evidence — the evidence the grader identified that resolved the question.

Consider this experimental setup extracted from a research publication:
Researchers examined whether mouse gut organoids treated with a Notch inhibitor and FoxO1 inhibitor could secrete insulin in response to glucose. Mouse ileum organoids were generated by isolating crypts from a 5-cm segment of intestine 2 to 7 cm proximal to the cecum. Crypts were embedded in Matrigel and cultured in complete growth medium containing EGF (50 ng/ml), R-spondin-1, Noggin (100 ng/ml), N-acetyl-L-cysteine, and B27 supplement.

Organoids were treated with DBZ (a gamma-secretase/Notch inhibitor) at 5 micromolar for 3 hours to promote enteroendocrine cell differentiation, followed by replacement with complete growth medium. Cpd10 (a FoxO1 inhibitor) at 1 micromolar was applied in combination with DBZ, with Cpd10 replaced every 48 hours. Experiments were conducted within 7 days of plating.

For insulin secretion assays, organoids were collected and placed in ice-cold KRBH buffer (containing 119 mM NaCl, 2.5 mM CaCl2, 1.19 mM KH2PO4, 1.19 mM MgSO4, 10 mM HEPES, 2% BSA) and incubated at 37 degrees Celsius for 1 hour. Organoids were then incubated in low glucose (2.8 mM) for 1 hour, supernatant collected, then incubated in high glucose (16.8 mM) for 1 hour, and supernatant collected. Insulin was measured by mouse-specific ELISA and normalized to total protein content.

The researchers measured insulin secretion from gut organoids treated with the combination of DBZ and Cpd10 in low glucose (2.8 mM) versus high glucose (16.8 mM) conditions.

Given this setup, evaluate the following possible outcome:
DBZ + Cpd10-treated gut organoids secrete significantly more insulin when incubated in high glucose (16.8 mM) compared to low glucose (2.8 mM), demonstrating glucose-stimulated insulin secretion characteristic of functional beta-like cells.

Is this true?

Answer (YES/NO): YES